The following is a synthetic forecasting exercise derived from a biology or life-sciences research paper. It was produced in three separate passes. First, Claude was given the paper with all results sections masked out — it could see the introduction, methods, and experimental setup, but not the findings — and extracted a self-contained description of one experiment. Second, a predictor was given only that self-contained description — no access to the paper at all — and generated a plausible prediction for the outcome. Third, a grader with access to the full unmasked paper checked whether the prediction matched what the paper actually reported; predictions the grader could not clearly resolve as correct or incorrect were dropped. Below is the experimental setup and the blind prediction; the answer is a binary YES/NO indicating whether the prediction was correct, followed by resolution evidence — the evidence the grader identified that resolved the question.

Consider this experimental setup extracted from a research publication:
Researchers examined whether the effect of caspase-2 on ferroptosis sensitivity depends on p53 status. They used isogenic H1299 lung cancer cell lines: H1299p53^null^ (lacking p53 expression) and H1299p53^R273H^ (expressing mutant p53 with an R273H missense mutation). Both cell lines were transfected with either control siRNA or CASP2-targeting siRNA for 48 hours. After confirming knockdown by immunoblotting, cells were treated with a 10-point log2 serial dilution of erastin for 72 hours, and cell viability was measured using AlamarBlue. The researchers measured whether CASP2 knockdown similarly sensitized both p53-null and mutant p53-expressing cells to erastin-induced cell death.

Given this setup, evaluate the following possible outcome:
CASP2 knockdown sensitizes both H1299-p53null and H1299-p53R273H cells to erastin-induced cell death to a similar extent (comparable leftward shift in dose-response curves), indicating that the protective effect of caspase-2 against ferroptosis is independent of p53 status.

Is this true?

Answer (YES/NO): NO